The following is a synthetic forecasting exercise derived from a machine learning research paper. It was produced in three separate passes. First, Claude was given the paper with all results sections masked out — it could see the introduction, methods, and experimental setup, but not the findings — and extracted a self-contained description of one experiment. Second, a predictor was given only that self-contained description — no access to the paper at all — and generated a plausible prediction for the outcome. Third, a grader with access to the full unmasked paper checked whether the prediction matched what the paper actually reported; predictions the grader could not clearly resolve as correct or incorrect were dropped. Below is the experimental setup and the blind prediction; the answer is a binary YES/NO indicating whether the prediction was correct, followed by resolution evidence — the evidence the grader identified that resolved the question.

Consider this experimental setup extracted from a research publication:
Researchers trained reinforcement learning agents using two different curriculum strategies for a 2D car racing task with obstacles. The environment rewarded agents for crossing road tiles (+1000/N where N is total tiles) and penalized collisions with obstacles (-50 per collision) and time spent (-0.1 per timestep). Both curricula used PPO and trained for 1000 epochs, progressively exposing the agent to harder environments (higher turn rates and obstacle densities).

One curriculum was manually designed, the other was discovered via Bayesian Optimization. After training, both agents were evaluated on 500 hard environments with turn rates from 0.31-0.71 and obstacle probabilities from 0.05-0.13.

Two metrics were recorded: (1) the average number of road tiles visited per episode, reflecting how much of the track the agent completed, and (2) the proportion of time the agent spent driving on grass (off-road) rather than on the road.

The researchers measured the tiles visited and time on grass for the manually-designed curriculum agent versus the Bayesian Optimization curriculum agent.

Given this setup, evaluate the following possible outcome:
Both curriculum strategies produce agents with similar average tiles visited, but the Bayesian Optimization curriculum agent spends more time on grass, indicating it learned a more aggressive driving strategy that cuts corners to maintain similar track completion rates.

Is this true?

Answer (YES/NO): NO